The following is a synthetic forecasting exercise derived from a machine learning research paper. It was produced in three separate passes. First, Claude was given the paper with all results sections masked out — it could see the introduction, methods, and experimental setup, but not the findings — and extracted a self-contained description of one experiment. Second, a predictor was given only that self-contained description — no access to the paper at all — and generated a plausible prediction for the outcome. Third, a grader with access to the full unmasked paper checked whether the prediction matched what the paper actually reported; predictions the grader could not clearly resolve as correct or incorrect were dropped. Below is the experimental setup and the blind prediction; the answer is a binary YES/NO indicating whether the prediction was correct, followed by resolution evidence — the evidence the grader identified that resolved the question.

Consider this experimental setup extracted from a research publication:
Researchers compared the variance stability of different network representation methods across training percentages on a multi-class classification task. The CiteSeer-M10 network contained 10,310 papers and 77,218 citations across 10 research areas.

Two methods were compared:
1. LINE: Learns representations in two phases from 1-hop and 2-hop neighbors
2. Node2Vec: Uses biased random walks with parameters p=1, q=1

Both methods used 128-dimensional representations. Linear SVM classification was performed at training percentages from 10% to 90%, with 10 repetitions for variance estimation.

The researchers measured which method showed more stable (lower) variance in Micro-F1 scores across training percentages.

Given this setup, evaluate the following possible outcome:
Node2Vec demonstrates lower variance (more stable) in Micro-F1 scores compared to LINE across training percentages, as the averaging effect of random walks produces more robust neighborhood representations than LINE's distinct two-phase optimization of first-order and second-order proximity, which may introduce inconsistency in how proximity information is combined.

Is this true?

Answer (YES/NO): NO